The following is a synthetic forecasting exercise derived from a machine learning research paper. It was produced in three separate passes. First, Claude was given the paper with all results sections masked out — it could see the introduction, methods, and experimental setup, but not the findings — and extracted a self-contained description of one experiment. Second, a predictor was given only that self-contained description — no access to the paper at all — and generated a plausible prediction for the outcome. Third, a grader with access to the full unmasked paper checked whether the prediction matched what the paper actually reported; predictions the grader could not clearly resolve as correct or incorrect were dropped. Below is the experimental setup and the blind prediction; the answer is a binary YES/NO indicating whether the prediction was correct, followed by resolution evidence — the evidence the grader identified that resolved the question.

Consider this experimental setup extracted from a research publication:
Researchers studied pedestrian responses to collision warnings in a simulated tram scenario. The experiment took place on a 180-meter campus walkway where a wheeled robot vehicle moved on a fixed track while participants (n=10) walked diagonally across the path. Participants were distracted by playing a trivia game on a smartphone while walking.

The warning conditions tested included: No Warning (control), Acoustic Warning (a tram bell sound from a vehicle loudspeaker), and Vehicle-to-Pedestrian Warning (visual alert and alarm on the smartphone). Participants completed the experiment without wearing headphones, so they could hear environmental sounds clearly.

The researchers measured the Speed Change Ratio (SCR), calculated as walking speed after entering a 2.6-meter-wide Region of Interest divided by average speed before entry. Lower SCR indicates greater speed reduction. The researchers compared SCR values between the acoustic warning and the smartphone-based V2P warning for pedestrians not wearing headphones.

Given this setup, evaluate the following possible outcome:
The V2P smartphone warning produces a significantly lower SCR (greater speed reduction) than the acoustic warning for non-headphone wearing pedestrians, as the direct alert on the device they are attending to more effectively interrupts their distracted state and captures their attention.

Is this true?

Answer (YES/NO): NO